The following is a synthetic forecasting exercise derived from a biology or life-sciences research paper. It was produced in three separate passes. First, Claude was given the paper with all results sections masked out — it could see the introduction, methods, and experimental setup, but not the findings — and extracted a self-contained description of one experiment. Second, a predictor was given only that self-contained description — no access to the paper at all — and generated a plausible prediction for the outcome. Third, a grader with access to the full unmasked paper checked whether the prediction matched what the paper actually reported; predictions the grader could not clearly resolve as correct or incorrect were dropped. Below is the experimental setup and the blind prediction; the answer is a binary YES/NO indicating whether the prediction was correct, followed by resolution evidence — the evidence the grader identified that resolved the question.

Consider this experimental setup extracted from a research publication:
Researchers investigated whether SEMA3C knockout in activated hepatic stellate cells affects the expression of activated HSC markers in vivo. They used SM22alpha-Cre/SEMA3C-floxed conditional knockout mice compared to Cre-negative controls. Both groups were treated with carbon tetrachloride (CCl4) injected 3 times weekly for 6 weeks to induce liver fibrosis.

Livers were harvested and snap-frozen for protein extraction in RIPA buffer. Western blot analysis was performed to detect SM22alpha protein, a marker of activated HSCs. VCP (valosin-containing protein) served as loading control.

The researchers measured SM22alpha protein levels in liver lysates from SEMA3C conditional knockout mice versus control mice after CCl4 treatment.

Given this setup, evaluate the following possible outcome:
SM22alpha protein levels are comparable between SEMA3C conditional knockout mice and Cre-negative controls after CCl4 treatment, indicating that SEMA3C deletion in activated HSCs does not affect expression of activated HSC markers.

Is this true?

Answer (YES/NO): NO